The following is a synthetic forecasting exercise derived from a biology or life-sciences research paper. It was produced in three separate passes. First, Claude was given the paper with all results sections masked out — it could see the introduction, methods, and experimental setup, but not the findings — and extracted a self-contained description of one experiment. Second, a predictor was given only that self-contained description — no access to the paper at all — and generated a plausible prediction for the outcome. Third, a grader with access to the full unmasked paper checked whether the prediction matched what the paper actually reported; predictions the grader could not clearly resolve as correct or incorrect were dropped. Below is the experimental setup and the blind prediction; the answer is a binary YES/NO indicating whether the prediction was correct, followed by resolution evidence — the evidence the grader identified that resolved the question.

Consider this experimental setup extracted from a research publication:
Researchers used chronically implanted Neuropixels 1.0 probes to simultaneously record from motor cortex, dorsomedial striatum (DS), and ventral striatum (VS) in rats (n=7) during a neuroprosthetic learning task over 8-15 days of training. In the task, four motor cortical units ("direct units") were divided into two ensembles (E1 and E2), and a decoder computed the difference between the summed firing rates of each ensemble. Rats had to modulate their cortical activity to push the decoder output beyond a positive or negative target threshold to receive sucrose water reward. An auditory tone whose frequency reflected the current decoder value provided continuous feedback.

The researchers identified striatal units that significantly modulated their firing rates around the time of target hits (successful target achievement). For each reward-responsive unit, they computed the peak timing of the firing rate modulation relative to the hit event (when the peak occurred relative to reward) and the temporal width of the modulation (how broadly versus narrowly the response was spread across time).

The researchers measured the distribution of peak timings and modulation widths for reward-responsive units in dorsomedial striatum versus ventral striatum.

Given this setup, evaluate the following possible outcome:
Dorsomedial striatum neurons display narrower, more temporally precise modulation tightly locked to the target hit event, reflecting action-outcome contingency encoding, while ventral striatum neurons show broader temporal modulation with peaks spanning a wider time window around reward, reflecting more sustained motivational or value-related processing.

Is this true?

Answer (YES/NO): NO